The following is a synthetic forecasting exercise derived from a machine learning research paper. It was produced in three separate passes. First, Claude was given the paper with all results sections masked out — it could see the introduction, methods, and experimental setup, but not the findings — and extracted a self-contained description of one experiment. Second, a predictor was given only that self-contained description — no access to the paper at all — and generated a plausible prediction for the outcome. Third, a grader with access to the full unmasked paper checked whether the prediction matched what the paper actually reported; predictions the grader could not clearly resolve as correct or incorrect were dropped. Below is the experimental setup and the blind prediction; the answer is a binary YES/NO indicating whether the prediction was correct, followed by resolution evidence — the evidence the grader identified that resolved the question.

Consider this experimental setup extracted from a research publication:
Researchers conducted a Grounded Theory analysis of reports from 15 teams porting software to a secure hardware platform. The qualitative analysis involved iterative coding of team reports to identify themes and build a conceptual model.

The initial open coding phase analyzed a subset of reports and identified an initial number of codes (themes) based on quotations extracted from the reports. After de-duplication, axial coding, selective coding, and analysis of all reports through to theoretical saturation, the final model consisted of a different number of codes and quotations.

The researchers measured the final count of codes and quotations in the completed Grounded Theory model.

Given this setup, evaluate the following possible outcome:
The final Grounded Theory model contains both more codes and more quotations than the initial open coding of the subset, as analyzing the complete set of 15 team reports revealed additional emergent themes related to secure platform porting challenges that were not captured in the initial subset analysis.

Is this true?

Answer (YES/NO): NO